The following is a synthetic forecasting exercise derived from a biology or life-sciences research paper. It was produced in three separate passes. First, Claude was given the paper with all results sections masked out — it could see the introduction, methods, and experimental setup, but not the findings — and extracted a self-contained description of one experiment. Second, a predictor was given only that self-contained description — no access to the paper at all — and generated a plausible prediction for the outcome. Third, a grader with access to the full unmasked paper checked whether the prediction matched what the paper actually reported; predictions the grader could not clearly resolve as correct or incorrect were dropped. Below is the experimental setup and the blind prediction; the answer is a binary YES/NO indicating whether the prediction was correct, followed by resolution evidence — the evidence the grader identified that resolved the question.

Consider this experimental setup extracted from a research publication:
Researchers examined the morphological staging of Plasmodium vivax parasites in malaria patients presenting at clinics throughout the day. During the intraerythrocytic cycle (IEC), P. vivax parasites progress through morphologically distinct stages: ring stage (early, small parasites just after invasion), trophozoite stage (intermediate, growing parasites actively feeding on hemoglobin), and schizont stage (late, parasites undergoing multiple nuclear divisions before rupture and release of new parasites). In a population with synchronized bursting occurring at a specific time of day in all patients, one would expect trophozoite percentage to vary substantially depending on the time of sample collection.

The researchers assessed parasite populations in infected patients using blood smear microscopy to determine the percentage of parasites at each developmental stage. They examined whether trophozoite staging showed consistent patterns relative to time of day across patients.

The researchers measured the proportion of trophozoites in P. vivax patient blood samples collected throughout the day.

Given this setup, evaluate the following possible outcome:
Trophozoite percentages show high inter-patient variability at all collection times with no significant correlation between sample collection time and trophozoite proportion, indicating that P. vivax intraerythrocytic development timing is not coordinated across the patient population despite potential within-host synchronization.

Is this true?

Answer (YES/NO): NO